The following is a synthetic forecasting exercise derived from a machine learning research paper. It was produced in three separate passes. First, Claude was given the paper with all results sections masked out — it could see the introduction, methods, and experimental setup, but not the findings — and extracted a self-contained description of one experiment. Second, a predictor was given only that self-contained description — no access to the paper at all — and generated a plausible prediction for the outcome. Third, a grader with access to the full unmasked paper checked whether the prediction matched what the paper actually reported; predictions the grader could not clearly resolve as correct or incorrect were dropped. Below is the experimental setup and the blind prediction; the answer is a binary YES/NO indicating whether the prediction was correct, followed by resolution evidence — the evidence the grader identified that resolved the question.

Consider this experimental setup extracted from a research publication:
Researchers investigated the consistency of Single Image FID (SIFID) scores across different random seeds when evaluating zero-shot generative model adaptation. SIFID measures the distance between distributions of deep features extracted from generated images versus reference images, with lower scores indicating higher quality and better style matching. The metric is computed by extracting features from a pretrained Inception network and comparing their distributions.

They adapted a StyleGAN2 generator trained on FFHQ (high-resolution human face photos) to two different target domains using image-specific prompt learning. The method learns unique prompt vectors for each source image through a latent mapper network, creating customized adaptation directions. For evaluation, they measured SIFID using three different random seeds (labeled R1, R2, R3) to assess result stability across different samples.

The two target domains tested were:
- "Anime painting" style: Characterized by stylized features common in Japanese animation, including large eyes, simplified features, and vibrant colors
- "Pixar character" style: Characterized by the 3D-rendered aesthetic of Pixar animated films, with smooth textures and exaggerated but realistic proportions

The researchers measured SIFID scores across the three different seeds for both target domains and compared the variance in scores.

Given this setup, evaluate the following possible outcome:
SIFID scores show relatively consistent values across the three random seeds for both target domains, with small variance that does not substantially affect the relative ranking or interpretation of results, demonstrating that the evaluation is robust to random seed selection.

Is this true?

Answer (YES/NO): NO